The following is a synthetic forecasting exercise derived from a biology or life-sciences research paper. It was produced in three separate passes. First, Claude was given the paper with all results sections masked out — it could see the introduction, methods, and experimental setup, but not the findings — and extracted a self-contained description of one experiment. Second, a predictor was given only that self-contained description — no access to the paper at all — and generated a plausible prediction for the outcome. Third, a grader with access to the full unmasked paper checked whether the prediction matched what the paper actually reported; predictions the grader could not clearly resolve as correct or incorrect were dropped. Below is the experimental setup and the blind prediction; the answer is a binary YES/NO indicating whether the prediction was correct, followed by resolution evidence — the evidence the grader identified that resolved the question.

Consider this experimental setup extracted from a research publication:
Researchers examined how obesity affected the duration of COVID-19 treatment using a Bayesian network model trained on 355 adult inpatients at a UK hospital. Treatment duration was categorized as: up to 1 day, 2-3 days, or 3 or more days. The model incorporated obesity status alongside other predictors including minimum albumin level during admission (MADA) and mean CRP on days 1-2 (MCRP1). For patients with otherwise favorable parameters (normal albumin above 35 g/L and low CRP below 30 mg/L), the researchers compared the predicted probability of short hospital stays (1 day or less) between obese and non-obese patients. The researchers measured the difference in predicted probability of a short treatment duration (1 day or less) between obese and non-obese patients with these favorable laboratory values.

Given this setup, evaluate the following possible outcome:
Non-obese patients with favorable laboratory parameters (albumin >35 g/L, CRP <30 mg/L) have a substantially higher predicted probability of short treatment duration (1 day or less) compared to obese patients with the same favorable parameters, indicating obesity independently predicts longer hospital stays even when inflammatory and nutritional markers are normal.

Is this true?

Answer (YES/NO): YES